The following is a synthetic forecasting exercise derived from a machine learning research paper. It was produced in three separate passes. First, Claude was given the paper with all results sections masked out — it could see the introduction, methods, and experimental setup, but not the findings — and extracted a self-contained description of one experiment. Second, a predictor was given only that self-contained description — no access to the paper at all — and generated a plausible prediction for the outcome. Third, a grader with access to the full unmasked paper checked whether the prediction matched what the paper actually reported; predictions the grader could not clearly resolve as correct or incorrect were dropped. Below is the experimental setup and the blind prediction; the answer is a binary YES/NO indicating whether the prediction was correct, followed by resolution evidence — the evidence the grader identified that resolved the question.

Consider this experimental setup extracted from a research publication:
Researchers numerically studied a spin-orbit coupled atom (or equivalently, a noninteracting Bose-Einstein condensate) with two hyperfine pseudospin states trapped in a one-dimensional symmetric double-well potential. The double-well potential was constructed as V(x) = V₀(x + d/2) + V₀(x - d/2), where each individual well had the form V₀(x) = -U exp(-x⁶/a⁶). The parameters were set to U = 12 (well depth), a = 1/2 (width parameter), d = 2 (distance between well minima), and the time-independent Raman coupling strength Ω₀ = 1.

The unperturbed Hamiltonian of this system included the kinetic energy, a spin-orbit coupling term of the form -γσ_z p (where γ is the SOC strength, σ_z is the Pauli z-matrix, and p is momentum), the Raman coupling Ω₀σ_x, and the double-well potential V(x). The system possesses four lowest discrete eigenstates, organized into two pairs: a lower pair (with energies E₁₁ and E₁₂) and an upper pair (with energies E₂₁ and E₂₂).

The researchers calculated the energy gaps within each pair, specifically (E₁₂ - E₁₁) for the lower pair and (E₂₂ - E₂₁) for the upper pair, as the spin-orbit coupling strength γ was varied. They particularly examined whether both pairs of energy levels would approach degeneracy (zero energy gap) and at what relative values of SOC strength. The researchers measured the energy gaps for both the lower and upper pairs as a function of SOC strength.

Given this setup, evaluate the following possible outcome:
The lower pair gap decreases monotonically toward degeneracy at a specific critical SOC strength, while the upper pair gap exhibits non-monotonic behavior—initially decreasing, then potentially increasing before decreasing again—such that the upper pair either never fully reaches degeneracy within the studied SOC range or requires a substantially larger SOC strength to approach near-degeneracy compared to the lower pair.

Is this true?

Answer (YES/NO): NO